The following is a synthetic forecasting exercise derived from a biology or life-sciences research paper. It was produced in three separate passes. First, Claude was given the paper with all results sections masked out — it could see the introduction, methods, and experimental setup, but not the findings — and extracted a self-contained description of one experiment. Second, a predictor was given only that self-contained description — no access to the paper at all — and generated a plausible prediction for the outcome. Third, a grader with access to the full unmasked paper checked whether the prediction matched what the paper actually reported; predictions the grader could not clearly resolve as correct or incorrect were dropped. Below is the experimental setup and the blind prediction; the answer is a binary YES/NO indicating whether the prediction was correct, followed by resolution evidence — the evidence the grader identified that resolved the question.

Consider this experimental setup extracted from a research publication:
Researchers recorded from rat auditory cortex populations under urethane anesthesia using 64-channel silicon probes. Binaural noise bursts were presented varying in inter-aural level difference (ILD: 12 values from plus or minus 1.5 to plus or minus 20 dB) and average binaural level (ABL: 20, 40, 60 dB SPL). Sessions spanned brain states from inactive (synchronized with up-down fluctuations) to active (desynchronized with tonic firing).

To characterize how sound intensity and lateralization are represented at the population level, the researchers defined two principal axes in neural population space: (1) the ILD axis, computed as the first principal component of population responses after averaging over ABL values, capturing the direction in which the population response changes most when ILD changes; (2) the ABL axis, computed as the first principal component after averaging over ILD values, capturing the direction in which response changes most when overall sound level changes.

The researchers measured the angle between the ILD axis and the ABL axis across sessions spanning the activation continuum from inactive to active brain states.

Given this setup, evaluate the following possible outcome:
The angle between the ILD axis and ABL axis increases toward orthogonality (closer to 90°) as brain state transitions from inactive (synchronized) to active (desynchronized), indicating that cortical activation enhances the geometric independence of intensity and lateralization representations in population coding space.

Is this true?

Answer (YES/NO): YES